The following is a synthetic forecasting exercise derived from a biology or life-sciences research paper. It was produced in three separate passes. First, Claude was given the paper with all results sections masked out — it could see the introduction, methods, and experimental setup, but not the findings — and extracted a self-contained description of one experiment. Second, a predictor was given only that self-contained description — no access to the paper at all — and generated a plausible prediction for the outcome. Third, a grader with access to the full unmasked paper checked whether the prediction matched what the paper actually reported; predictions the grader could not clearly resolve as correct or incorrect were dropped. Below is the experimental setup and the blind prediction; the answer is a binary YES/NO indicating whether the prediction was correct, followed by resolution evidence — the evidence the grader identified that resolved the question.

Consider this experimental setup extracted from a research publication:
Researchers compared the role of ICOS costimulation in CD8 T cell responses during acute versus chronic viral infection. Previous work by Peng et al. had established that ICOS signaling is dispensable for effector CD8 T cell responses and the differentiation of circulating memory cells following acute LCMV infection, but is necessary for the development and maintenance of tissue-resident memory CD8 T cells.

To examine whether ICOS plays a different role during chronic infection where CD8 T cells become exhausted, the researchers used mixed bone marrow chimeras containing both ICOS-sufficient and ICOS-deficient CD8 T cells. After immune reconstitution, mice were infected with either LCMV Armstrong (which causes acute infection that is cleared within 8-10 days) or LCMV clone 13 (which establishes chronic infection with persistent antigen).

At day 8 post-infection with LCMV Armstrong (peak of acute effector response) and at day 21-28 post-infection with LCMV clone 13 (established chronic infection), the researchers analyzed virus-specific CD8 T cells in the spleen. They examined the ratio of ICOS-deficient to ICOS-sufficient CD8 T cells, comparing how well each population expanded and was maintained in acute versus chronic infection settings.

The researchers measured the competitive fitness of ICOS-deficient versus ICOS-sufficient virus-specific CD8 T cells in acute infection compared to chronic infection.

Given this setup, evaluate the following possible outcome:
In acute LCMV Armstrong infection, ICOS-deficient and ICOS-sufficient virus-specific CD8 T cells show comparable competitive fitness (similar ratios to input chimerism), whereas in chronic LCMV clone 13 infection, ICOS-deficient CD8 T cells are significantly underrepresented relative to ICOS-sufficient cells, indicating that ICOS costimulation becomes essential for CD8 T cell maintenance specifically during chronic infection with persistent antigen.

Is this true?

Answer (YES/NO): NO